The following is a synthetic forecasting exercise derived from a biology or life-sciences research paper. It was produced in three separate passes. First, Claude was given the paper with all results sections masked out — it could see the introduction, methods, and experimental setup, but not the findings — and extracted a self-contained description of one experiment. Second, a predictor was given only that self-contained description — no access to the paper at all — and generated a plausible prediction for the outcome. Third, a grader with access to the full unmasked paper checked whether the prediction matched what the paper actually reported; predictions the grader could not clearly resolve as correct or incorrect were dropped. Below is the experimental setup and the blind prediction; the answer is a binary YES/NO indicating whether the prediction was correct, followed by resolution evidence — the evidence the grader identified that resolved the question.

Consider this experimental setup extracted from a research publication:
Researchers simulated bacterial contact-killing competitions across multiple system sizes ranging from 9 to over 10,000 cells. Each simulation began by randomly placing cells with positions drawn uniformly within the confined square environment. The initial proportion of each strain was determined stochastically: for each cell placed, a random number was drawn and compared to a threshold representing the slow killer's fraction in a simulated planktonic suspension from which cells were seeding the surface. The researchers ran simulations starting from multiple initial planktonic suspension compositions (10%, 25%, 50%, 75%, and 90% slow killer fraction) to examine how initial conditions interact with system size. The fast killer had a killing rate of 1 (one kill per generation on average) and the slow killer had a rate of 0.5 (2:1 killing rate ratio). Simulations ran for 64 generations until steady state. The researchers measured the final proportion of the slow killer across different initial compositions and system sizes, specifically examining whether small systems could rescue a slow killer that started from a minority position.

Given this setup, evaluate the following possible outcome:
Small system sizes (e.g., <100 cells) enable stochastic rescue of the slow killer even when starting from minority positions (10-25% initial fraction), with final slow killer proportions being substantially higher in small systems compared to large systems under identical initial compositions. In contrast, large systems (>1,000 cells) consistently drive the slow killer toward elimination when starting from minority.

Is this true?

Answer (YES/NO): YES